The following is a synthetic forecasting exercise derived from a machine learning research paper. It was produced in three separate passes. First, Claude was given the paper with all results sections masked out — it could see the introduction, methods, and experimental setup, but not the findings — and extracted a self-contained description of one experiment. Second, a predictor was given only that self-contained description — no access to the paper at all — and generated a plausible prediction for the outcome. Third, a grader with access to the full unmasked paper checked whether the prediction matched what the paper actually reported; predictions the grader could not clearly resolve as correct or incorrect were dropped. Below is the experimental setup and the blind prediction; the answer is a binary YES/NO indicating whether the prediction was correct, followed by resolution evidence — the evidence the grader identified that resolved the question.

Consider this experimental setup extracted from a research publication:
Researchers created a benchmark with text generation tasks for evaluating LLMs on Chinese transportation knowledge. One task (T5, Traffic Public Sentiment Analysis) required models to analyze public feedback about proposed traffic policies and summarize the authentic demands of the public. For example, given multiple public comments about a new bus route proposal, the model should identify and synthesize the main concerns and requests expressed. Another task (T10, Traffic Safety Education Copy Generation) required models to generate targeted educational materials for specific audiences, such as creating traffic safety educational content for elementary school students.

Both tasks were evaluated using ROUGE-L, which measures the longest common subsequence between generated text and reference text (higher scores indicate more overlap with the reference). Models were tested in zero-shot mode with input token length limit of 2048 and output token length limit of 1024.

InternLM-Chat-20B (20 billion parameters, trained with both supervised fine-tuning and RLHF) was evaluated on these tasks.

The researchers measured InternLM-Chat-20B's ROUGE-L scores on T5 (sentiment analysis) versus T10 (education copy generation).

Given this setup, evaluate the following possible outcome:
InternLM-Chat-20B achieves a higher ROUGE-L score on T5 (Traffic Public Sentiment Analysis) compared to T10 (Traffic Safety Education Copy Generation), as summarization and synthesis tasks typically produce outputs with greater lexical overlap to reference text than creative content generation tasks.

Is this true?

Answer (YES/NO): YES